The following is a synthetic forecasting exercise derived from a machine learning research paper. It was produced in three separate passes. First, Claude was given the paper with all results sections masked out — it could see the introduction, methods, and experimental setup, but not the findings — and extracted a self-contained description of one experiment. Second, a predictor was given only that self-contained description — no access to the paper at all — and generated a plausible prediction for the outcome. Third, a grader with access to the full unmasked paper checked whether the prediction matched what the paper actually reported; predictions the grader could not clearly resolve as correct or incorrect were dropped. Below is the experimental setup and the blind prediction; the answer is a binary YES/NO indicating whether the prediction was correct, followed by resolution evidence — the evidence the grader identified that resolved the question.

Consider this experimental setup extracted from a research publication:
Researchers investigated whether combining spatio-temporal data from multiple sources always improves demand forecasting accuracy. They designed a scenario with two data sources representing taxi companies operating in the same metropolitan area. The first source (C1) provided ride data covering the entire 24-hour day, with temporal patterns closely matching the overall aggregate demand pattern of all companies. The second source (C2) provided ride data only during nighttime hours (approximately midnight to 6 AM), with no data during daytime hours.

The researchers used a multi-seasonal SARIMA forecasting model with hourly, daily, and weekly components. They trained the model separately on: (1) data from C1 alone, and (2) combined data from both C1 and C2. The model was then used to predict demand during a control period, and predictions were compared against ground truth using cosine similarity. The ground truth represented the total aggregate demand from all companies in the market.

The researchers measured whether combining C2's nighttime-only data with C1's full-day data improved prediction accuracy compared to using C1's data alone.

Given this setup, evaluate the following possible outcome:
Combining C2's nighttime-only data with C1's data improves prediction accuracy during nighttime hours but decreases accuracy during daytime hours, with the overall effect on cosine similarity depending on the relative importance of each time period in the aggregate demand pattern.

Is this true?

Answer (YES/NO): NO